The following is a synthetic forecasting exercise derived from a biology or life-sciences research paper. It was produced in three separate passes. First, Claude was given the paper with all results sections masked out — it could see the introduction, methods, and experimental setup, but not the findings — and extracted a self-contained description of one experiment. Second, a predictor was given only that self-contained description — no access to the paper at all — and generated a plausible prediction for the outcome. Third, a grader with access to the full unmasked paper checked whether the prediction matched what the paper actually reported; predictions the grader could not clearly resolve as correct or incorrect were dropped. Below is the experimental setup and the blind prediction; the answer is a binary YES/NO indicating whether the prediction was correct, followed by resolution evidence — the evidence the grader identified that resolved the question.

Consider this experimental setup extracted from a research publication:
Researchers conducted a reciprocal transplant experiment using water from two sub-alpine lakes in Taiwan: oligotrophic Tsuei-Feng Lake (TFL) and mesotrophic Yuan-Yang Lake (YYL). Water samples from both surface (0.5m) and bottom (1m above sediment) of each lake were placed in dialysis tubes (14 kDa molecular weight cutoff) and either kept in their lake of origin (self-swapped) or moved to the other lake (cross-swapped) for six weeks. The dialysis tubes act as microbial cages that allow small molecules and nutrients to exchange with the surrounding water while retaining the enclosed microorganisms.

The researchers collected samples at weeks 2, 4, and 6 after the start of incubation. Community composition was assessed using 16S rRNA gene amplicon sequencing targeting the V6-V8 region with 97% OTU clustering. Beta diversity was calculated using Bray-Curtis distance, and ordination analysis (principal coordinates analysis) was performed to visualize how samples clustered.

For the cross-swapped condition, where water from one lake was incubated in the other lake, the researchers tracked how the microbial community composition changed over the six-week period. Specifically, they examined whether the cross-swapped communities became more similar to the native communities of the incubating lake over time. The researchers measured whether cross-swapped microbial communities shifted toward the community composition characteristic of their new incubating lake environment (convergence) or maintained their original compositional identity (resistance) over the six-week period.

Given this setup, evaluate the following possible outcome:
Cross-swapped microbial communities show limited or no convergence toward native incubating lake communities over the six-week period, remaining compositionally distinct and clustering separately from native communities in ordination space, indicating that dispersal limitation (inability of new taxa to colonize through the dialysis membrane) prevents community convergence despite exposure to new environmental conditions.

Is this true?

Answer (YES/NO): NO